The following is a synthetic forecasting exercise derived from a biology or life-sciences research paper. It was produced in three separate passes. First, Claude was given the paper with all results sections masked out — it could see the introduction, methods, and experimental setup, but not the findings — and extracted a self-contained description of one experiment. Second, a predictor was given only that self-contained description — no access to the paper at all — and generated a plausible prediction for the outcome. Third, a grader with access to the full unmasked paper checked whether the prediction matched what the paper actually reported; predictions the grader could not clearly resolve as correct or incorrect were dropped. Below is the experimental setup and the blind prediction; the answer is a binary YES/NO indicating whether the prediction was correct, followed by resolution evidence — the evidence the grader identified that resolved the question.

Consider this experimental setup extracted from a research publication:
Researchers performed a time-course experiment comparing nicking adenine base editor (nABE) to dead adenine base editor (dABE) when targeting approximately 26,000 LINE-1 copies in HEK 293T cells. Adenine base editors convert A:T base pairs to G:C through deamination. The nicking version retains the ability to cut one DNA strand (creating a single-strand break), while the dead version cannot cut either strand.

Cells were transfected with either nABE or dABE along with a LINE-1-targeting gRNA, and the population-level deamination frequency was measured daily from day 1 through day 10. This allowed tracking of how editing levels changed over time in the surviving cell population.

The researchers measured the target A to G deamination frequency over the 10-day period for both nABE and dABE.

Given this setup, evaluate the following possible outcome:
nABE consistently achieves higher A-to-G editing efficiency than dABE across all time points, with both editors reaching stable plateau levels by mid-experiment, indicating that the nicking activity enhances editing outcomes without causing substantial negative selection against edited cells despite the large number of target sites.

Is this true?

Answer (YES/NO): NO